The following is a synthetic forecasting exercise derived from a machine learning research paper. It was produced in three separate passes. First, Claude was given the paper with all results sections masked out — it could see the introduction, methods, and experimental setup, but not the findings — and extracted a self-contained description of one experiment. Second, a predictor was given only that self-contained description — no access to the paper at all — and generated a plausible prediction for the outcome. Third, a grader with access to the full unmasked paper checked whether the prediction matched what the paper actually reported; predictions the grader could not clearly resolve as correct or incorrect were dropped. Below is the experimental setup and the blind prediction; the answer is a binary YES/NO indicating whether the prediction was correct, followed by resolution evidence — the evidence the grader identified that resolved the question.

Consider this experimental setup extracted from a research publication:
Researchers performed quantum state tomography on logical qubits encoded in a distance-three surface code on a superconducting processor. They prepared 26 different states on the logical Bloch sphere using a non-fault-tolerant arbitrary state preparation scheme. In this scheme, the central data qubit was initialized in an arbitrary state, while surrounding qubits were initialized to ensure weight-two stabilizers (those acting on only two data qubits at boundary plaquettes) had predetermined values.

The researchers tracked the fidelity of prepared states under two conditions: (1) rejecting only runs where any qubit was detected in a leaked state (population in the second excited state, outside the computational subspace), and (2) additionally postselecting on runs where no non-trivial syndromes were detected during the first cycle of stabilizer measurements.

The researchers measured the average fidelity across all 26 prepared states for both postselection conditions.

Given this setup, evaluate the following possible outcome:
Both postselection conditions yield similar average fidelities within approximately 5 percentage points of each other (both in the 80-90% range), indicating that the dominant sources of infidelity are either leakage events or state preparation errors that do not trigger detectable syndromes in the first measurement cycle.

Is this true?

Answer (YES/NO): NO